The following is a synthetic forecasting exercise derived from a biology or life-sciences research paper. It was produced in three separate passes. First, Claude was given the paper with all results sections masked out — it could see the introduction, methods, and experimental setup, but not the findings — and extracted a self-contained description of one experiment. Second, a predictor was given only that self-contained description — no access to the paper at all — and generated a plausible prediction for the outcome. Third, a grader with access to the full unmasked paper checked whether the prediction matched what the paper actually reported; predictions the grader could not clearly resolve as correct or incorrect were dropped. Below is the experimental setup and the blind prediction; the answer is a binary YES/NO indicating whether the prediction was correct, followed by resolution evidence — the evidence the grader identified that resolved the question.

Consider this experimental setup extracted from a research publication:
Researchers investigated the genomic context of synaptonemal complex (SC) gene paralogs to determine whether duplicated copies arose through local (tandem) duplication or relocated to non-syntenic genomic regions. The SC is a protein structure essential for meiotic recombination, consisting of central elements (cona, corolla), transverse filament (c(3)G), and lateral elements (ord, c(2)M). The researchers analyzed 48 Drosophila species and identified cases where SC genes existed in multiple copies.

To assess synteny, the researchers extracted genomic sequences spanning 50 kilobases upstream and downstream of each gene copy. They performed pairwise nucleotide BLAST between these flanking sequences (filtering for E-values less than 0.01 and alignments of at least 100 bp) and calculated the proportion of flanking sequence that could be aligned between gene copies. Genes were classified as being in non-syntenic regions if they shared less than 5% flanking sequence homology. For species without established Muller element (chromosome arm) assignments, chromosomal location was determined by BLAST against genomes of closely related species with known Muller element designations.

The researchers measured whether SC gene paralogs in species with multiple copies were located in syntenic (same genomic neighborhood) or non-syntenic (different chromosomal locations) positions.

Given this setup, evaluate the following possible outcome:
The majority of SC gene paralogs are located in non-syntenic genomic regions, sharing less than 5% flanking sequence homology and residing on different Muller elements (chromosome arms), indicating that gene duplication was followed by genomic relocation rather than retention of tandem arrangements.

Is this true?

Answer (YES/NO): NO